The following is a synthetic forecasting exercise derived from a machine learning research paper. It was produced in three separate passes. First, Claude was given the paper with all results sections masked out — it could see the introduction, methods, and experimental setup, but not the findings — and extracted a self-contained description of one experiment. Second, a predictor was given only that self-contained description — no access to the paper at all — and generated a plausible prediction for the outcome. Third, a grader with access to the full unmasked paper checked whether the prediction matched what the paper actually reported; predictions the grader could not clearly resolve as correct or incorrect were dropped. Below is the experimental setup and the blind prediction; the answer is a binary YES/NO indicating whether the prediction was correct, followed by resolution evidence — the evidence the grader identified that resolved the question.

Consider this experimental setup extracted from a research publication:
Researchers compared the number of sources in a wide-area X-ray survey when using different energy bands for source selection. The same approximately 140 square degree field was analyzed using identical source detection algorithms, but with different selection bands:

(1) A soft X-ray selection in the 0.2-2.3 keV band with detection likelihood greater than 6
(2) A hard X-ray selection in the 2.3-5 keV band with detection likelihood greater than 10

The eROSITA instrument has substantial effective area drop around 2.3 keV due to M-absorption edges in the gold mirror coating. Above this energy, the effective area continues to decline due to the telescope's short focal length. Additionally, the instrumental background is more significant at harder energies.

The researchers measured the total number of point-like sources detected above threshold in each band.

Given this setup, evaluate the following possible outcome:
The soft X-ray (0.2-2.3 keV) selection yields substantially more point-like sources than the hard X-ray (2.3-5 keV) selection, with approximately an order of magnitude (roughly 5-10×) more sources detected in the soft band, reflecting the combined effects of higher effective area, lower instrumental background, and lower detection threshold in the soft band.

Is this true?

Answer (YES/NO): NO